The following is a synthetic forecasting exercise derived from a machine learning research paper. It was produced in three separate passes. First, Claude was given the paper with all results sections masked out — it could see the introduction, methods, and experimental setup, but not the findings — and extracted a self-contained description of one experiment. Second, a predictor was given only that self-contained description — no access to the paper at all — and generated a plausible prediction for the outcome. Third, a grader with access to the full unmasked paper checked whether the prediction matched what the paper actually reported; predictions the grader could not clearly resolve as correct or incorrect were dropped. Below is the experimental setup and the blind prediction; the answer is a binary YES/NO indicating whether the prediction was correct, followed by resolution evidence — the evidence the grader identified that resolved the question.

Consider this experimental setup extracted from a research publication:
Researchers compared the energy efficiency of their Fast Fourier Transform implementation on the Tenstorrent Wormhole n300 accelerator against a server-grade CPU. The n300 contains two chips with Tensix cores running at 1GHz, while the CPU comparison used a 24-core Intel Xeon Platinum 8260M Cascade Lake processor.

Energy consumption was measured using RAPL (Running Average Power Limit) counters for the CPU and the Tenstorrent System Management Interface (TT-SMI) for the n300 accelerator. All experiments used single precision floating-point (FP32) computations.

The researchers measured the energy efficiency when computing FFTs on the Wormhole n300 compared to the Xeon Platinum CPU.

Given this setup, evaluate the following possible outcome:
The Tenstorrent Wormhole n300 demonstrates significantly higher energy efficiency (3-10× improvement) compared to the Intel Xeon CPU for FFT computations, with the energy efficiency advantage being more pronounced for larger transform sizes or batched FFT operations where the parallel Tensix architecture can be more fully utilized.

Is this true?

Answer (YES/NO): YES